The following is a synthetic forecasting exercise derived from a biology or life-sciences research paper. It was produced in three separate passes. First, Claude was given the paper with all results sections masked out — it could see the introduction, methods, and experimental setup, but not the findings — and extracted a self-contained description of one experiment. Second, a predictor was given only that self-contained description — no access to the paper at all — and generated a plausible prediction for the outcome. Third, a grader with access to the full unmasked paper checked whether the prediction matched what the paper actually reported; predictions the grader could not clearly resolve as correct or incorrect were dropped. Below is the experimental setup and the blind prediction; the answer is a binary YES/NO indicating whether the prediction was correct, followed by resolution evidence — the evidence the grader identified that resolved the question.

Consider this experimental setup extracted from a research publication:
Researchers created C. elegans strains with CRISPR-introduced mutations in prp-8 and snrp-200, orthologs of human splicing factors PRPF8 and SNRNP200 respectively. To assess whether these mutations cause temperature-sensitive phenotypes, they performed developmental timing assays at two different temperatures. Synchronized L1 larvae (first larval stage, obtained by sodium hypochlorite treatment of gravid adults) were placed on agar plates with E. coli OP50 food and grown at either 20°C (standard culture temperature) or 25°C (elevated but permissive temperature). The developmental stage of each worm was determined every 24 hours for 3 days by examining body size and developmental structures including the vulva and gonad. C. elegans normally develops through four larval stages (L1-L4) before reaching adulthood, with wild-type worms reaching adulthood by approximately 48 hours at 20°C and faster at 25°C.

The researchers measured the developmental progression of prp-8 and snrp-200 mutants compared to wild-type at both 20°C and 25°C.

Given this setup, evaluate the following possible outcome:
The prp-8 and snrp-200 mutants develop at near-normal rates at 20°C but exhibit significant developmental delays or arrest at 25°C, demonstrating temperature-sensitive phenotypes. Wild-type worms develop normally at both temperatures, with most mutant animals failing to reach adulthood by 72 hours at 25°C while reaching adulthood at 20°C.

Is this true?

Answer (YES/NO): NO